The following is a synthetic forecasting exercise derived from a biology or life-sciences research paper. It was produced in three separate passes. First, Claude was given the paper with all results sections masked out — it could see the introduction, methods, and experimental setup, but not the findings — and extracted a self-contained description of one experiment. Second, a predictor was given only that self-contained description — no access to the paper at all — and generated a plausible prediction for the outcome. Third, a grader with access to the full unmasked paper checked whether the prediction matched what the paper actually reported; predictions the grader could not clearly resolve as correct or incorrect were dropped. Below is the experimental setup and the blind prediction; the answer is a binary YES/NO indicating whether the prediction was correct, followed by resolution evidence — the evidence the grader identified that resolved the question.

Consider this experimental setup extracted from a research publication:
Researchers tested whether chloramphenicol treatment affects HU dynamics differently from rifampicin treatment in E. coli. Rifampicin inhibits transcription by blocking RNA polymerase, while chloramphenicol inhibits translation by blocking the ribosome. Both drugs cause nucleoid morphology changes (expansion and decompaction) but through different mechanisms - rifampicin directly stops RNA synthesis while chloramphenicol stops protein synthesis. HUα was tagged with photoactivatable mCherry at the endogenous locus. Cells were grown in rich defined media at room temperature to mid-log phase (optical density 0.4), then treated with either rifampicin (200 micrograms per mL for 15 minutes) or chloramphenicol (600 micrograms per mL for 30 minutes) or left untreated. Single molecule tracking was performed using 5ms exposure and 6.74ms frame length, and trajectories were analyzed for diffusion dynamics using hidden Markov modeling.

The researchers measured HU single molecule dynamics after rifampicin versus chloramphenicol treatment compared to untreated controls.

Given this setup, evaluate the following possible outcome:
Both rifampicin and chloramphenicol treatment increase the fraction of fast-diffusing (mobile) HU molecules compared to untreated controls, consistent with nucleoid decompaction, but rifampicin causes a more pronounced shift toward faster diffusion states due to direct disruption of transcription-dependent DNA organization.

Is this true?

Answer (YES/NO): NO